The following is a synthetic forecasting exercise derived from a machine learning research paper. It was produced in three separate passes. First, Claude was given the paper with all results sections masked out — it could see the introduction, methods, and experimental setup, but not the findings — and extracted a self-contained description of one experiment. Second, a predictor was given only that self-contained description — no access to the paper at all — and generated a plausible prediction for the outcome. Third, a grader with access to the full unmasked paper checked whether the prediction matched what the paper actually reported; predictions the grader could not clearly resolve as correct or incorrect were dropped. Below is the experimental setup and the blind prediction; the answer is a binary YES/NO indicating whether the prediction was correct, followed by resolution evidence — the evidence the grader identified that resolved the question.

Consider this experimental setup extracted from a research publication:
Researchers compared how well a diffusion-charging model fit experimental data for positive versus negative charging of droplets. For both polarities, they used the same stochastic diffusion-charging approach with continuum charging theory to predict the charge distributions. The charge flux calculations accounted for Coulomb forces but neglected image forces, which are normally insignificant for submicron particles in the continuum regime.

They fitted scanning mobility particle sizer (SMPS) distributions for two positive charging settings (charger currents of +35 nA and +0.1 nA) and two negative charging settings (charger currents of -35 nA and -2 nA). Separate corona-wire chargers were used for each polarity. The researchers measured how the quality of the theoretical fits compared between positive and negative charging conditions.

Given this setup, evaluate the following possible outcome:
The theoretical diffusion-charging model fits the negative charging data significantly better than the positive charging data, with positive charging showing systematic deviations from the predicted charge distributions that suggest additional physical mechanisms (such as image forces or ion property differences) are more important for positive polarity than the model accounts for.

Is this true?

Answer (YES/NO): NO